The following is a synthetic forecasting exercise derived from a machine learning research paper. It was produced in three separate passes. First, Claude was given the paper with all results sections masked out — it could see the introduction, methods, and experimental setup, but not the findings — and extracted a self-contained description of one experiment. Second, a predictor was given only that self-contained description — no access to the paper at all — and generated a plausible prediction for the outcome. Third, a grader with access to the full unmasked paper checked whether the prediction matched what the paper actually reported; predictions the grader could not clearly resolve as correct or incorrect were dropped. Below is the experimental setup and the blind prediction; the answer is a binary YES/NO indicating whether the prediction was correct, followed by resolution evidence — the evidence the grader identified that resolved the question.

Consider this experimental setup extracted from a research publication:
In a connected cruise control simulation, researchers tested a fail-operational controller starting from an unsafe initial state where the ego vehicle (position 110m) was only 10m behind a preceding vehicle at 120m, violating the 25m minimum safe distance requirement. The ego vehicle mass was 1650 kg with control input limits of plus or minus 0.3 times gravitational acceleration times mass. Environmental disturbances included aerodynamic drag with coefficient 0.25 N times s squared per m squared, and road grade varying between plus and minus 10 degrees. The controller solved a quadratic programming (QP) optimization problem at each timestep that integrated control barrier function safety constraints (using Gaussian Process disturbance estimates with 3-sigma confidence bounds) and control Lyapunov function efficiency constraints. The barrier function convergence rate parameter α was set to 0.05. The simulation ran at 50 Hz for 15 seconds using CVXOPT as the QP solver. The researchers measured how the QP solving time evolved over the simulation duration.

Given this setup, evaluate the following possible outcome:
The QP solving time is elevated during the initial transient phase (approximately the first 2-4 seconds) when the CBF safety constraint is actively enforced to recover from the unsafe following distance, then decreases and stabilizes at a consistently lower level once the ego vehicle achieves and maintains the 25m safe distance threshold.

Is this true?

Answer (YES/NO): YES